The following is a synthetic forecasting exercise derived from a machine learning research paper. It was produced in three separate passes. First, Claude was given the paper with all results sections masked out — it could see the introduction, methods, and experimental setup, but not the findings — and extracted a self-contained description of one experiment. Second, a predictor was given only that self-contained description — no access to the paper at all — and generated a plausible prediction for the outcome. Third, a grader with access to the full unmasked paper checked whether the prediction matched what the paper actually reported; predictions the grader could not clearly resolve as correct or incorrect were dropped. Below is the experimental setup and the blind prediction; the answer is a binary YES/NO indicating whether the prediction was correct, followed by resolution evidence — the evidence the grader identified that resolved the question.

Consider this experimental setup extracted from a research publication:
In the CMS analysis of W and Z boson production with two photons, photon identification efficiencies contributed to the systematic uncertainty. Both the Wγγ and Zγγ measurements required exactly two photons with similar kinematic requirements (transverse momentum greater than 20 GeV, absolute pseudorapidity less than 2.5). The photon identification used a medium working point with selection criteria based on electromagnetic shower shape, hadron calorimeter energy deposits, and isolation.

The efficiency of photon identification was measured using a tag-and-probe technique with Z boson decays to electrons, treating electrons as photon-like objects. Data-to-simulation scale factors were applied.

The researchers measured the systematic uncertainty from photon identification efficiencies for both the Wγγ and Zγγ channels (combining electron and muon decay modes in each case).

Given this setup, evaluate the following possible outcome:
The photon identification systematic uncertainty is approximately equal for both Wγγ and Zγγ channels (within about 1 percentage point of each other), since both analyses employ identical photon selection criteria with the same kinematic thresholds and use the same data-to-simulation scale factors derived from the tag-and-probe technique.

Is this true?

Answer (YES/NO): NO